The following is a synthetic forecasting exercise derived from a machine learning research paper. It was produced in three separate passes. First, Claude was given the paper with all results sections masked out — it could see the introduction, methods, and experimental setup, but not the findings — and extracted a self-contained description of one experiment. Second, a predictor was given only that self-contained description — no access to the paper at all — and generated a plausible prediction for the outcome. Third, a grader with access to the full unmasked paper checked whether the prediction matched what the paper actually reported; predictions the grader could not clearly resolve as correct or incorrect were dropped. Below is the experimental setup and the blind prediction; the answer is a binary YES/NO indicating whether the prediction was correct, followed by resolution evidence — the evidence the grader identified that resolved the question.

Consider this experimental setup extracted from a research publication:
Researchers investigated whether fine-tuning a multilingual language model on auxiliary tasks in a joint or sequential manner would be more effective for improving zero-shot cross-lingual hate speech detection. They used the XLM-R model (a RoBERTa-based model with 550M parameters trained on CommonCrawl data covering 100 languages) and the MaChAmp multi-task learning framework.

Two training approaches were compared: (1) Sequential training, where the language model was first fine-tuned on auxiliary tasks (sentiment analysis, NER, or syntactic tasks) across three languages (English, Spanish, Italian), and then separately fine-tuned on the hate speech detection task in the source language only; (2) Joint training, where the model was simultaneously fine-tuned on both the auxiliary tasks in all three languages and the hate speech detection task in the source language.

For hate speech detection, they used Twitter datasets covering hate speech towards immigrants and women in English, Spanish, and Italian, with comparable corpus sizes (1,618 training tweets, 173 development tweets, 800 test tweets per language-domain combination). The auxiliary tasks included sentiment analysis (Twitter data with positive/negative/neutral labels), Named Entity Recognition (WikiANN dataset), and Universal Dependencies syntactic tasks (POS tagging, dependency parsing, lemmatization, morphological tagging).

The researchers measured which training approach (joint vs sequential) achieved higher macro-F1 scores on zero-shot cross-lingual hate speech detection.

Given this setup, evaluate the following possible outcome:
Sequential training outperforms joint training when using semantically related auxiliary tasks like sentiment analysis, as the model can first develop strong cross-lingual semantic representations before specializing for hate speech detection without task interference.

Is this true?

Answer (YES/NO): NO